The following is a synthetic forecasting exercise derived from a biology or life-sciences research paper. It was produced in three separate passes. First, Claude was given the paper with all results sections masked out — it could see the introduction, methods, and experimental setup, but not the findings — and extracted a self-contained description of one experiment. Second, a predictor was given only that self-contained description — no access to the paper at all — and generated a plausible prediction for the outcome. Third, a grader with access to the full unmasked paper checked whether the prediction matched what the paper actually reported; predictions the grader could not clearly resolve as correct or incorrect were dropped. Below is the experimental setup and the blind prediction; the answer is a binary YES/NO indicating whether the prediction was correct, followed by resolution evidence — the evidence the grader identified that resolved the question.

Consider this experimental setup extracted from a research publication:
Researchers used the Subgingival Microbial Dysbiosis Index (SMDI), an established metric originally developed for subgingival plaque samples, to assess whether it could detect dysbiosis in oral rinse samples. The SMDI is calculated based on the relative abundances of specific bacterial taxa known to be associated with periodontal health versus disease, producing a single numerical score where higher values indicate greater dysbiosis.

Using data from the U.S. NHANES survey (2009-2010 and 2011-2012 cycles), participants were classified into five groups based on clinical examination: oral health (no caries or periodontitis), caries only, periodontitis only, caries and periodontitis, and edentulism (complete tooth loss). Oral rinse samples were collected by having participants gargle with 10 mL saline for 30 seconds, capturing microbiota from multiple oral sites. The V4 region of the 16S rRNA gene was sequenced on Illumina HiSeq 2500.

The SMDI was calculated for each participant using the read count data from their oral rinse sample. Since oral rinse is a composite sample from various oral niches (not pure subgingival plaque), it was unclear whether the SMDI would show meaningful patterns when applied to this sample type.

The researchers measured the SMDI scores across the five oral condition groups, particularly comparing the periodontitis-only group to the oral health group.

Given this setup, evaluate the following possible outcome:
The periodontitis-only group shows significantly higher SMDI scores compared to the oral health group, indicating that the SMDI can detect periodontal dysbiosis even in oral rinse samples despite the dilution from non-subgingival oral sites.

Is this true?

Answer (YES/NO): YES